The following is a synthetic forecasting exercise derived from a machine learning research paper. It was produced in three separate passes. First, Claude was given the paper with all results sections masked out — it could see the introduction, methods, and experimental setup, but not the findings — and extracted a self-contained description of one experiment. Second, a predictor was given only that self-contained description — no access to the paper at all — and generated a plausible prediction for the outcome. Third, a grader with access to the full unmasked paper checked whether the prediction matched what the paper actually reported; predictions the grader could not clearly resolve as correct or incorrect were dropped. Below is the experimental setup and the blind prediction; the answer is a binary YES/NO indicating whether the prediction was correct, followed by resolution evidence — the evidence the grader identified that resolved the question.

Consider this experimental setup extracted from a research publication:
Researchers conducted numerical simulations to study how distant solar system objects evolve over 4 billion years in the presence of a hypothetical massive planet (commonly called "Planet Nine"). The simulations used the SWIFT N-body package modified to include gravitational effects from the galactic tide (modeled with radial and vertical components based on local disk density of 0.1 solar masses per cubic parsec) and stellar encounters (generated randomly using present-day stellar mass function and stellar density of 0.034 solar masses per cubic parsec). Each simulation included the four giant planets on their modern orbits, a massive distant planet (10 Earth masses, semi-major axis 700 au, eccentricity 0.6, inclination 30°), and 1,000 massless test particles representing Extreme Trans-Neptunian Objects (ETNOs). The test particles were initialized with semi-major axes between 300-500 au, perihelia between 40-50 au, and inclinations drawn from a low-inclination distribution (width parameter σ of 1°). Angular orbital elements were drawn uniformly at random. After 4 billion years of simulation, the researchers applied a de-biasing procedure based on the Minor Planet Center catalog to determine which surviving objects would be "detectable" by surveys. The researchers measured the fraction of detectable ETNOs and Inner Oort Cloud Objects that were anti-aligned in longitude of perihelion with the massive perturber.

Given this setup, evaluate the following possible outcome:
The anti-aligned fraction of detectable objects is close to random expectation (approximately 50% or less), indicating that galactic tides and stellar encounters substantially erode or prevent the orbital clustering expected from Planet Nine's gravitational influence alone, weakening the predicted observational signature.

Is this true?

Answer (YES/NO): NO